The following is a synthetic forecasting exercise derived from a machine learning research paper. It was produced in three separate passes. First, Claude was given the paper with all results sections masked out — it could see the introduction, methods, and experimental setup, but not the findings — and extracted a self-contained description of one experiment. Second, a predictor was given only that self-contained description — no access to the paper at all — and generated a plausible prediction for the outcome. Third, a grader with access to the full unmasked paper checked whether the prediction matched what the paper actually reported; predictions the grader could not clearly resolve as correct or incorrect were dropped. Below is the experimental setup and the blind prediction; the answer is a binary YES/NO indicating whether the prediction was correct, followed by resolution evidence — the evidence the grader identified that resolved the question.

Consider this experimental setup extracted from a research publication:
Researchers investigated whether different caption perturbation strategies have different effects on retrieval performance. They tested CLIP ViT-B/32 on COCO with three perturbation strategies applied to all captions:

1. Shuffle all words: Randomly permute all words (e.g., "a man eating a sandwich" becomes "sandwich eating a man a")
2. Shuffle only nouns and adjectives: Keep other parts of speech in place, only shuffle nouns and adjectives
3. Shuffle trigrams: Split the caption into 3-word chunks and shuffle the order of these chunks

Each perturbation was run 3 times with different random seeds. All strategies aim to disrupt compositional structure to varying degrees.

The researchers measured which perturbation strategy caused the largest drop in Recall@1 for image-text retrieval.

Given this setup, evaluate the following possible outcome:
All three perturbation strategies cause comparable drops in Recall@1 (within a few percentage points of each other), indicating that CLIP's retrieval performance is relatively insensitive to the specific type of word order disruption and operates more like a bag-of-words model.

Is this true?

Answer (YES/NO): NO